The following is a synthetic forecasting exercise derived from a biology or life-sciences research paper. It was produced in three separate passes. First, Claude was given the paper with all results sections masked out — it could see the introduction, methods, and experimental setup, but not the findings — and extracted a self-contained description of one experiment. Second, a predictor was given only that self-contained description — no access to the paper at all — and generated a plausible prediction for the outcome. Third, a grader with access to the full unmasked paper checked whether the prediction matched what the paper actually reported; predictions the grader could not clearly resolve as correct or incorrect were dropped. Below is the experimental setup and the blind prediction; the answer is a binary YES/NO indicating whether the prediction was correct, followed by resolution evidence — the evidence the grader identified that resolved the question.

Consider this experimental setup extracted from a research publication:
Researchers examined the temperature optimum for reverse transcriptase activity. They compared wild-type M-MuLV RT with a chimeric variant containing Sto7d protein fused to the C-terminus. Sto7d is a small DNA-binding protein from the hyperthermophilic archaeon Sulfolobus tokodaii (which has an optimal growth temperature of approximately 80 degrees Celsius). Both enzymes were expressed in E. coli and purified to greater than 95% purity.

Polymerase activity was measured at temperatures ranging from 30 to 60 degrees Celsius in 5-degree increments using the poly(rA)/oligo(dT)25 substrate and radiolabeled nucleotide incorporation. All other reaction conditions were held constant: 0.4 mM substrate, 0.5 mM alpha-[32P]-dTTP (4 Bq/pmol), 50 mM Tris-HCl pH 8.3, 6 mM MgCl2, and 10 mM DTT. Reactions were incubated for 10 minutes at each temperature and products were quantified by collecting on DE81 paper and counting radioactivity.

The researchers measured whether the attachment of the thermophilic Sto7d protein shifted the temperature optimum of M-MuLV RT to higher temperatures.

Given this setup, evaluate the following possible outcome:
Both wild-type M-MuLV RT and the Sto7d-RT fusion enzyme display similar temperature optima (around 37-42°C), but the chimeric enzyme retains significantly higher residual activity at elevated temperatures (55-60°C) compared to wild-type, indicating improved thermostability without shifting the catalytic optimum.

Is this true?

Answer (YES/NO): NO